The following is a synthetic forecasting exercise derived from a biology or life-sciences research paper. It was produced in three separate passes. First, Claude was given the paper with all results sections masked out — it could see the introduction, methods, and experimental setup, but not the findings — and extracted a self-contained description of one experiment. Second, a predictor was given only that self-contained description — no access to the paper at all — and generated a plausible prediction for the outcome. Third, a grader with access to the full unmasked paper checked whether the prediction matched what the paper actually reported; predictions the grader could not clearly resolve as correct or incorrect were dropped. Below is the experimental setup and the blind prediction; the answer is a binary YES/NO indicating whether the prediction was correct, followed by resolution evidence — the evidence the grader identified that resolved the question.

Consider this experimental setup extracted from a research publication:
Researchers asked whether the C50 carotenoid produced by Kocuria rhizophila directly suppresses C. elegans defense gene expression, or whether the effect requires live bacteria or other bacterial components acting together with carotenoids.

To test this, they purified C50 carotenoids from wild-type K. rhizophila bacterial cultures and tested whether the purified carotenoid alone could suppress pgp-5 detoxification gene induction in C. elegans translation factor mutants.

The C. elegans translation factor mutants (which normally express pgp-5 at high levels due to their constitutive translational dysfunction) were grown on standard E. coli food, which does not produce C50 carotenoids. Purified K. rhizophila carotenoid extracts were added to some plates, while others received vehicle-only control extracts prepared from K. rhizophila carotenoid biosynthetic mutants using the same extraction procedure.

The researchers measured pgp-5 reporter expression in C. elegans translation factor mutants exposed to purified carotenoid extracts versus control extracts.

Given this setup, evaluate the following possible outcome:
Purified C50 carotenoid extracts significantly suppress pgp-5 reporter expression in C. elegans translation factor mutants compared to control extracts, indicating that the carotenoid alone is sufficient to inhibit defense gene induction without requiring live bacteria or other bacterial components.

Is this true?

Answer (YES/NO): YES